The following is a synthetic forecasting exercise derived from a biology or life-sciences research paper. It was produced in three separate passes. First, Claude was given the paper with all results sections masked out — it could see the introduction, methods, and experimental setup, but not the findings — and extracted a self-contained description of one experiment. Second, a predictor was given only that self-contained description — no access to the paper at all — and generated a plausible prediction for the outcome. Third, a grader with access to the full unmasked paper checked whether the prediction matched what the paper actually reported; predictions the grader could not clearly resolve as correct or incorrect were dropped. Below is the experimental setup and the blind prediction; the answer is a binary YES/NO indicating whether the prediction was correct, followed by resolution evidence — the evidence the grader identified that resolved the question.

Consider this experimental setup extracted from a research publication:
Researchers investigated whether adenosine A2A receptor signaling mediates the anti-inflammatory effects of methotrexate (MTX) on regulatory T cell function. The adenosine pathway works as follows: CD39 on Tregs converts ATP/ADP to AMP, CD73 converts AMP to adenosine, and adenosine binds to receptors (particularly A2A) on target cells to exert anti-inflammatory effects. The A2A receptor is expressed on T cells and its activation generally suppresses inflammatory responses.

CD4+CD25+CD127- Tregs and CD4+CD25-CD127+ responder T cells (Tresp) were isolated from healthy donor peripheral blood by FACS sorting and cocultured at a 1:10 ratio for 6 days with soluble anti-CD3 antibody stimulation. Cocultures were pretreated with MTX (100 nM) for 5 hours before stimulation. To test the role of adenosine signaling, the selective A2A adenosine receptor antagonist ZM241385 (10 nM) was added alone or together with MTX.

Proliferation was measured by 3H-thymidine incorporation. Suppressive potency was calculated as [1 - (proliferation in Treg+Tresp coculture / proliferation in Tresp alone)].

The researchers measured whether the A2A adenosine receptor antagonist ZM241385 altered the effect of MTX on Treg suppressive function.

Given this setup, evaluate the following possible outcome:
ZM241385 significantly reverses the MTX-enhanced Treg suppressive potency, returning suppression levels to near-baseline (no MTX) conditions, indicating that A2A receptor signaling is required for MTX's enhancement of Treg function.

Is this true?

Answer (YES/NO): NO